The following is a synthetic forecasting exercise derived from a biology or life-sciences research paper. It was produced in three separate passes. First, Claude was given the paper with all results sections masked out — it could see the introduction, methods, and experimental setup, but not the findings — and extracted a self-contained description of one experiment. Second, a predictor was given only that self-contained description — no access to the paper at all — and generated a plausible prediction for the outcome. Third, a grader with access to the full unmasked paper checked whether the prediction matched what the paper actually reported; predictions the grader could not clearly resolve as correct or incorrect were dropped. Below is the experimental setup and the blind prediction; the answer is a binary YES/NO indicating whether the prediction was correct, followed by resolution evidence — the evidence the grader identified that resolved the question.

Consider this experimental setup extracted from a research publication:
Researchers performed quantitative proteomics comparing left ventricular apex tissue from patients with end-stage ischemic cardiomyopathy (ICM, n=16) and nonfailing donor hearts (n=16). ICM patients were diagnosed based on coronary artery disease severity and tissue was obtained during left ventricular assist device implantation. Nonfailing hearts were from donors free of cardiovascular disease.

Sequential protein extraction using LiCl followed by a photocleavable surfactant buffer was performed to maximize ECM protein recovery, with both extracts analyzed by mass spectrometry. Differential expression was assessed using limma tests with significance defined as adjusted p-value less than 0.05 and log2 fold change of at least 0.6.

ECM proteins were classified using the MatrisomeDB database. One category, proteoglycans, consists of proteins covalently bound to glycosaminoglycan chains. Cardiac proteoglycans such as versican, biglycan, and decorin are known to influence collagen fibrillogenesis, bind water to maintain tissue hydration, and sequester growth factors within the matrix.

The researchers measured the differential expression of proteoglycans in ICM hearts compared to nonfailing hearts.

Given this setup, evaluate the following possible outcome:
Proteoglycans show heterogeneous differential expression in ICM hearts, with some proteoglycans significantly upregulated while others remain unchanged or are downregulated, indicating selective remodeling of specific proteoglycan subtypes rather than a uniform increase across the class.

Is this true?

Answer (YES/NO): NO